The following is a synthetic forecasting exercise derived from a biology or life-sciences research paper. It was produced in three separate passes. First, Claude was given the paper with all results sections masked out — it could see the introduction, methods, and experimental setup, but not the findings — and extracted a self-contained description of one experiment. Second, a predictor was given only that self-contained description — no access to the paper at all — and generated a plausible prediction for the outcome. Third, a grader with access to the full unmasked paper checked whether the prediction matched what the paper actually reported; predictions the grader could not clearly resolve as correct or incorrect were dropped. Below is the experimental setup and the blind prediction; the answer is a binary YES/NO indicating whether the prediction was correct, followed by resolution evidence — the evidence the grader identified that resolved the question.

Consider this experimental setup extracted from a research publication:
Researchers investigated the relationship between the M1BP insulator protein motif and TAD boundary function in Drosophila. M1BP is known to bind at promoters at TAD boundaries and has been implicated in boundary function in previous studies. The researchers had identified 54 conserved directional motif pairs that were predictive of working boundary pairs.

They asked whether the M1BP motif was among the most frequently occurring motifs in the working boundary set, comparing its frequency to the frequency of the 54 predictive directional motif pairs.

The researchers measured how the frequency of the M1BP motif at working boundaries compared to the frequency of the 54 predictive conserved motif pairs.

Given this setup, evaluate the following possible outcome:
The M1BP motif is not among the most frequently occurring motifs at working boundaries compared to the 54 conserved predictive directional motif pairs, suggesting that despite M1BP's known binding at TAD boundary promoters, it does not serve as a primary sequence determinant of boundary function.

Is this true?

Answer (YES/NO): YES